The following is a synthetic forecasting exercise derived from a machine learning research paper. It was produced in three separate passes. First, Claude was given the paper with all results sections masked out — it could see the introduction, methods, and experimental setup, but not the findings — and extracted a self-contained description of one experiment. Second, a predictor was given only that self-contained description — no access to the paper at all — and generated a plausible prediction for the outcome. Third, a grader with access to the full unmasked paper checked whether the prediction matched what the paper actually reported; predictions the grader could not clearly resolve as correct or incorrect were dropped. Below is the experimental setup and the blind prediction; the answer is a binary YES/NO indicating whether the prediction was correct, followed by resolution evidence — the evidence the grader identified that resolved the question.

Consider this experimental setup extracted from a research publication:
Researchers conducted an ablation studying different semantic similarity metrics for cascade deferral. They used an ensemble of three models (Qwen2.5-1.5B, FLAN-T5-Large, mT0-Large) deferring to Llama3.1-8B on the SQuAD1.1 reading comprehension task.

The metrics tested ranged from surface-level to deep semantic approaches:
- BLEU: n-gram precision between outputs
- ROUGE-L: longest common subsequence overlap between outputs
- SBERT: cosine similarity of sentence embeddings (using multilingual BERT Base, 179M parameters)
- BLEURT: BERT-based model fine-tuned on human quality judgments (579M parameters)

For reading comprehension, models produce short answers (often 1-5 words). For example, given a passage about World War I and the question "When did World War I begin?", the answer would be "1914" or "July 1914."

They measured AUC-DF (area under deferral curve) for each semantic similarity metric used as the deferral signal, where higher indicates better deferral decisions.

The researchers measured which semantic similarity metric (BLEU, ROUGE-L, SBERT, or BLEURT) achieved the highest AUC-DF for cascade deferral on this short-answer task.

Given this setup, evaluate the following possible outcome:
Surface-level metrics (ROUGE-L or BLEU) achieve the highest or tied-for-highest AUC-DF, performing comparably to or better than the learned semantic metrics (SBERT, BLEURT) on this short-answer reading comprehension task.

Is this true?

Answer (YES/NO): YES